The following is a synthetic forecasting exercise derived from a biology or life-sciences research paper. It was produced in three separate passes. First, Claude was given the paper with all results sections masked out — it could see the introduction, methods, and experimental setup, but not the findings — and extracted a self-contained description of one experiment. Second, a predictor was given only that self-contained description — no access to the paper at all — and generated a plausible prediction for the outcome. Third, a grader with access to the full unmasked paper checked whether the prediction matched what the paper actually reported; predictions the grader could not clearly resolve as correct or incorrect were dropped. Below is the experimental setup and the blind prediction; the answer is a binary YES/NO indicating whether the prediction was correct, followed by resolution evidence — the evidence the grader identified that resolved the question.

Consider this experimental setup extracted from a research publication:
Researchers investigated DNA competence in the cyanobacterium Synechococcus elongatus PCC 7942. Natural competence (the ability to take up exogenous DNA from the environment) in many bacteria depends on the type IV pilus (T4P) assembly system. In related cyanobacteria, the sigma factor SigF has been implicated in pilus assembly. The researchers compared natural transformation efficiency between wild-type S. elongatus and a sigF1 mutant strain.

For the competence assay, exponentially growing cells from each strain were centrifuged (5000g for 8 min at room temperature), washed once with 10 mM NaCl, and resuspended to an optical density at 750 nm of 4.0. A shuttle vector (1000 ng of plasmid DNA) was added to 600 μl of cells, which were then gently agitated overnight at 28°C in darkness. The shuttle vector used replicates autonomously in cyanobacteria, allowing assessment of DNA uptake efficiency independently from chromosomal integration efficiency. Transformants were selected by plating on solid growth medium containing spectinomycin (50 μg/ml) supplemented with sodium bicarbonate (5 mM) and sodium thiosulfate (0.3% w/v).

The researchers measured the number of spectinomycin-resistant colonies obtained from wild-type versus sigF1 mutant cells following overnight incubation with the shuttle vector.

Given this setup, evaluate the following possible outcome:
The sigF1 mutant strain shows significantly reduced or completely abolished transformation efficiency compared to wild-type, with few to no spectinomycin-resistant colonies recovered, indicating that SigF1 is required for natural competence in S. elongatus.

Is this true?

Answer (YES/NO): NO